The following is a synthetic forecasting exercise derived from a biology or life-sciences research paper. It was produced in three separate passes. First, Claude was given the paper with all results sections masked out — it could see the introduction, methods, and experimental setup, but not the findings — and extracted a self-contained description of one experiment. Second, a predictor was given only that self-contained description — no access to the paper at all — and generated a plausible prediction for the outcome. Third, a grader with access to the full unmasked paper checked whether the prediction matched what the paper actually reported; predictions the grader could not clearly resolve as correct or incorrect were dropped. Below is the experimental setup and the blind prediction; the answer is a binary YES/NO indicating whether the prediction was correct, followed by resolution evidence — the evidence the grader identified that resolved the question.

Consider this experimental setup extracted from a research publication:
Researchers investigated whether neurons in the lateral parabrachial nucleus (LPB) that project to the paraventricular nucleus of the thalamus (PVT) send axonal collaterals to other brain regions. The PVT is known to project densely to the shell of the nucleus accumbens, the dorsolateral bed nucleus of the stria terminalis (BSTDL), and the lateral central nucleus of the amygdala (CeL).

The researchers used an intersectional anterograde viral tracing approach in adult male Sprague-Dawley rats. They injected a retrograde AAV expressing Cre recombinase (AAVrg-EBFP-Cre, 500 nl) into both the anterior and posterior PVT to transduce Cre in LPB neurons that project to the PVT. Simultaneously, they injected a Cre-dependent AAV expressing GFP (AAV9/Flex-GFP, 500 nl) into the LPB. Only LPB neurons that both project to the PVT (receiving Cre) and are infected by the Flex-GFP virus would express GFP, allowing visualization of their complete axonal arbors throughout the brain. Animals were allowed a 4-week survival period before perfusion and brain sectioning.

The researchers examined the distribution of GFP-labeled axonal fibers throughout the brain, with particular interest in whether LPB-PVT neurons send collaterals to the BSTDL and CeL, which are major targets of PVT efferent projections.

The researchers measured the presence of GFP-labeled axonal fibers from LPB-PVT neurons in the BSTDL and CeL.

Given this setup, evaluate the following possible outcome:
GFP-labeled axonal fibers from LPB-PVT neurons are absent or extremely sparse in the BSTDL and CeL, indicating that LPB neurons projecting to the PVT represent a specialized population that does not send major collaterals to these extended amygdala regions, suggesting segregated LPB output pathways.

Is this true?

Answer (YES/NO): YES